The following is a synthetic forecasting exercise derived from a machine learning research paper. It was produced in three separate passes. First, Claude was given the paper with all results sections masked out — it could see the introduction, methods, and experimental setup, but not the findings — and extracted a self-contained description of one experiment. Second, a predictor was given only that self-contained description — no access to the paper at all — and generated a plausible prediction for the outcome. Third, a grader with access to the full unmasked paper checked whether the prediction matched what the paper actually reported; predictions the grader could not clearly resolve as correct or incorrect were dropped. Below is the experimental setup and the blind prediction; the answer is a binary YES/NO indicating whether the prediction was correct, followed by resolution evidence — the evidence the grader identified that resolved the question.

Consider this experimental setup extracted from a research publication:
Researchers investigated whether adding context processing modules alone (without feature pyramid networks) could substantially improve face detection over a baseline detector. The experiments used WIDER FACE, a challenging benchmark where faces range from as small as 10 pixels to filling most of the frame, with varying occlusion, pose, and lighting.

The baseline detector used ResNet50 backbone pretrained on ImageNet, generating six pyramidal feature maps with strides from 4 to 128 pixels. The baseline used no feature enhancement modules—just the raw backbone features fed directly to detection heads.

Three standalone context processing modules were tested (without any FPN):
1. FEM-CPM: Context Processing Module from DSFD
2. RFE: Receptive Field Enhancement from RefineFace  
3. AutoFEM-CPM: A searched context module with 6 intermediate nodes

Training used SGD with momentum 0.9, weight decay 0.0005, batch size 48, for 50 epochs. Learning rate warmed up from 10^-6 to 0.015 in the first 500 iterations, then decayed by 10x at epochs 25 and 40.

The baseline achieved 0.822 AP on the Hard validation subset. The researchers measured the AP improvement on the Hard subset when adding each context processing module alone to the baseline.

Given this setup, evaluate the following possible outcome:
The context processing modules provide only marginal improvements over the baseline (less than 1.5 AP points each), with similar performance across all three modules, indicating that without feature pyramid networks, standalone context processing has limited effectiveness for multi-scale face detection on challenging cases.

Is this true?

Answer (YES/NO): YES